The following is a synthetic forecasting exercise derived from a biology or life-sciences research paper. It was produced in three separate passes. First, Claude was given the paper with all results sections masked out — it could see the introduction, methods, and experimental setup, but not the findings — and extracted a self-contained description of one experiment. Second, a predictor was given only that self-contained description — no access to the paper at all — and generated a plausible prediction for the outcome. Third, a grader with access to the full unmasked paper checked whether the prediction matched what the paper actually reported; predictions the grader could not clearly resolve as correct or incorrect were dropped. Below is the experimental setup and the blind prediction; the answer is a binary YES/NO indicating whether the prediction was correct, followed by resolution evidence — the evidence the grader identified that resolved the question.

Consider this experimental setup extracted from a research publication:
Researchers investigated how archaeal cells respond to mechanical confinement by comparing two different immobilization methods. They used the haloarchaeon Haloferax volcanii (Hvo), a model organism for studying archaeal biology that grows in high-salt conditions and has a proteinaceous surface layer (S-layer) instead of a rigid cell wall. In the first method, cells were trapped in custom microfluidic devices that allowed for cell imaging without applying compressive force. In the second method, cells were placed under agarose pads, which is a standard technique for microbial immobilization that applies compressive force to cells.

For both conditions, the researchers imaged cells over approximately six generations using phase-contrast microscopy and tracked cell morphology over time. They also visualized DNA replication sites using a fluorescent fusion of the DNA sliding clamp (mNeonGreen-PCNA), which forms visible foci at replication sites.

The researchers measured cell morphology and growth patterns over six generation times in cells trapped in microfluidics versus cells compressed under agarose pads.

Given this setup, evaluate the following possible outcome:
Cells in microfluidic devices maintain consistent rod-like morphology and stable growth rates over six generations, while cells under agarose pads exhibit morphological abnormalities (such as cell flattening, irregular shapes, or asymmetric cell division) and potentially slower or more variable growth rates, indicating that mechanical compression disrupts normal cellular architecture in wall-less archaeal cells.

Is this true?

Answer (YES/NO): NO